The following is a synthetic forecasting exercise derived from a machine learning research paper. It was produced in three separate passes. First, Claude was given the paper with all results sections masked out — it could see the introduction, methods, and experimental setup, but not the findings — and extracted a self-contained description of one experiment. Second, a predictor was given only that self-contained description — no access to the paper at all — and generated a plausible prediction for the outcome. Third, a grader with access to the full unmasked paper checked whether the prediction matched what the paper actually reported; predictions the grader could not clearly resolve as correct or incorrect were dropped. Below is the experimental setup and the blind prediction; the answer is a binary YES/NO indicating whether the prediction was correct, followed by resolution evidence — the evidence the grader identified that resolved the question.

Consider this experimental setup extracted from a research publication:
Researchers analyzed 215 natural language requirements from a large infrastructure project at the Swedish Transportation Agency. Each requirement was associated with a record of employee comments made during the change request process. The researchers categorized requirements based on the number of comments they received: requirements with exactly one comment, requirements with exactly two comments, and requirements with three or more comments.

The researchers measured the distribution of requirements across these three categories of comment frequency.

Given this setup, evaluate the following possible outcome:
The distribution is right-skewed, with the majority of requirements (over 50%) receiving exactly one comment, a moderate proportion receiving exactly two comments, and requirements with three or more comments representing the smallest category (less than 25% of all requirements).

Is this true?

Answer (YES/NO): YES